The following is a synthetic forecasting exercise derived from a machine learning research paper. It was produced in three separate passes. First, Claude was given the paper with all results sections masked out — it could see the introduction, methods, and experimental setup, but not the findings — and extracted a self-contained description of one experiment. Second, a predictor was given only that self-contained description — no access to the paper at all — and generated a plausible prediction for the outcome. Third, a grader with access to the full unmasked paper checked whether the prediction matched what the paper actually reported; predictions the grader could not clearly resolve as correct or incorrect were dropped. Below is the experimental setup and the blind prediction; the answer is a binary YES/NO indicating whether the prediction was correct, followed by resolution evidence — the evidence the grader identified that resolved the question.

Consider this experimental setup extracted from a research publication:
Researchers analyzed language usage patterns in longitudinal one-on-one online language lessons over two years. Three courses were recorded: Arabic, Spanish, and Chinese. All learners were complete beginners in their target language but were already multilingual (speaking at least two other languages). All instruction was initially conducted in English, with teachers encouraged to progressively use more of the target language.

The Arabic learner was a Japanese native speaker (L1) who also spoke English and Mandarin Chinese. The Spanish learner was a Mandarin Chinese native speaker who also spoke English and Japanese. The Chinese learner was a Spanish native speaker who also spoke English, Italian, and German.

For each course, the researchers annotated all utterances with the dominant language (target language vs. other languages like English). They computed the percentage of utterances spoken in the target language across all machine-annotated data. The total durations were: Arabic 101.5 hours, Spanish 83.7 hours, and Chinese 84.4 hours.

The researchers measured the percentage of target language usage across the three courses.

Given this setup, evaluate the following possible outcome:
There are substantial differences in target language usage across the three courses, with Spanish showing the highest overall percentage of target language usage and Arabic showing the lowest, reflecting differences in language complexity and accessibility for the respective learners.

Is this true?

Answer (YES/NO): NO